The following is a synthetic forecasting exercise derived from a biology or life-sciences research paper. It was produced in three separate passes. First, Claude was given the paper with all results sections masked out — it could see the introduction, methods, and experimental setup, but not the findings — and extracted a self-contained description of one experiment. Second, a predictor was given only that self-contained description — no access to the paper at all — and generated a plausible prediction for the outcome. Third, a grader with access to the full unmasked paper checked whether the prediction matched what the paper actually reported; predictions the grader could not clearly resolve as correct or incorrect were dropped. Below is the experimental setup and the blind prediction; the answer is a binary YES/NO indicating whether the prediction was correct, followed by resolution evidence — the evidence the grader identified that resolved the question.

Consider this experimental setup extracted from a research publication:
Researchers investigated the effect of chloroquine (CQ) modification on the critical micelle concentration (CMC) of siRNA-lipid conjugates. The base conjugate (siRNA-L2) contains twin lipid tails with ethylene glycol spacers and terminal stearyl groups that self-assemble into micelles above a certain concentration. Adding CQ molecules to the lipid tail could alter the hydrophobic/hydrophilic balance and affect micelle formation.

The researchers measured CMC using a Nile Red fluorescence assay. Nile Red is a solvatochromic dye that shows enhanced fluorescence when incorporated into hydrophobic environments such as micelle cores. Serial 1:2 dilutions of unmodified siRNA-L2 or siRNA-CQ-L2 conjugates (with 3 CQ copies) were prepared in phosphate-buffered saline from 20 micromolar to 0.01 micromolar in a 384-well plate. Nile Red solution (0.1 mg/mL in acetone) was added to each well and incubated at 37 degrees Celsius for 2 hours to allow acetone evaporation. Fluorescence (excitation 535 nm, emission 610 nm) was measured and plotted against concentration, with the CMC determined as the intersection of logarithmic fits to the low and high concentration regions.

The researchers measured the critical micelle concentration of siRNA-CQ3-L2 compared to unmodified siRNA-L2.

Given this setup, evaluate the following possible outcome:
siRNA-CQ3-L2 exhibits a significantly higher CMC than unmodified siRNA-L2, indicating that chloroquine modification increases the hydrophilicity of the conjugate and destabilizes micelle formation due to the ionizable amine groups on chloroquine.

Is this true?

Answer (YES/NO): NO